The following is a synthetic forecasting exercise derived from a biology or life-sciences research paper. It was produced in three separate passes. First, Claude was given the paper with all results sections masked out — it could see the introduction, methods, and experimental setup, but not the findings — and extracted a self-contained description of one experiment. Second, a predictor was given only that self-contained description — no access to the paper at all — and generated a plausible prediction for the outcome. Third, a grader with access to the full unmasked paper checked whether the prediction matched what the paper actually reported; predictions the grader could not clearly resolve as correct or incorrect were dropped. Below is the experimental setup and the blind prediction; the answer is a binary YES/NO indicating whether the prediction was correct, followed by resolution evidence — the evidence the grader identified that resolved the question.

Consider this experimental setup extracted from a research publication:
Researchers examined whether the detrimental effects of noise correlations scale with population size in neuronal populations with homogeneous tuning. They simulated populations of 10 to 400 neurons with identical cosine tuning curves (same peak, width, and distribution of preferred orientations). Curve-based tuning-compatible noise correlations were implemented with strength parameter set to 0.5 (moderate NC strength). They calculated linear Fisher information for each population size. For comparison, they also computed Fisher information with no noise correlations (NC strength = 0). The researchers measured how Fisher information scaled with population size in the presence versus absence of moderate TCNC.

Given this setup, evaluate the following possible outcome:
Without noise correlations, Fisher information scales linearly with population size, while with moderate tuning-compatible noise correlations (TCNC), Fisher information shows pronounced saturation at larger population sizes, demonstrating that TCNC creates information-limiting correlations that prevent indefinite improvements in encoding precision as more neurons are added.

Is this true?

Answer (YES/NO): YES